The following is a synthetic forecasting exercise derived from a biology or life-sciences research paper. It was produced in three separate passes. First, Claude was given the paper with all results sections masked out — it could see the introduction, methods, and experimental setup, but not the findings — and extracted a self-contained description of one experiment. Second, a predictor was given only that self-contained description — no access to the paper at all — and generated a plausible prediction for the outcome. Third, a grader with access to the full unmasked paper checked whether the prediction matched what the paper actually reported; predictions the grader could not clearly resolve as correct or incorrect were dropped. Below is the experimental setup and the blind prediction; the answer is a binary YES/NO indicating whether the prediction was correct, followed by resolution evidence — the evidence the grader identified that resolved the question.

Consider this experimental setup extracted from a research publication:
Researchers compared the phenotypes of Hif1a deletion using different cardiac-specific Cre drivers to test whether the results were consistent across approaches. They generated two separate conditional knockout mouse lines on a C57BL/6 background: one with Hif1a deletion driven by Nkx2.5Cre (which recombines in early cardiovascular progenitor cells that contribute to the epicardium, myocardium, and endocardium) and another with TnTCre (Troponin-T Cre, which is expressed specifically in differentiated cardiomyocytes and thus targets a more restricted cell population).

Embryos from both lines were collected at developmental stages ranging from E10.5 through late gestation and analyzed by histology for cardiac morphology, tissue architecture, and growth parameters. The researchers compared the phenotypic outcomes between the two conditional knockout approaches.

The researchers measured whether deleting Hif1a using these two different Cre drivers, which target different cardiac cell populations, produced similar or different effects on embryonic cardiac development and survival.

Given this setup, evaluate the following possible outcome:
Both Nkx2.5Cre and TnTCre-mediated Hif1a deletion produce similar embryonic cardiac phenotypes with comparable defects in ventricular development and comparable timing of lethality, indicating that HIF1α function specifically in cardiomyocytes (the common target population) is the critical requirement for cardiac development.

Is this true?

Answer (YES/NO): NO